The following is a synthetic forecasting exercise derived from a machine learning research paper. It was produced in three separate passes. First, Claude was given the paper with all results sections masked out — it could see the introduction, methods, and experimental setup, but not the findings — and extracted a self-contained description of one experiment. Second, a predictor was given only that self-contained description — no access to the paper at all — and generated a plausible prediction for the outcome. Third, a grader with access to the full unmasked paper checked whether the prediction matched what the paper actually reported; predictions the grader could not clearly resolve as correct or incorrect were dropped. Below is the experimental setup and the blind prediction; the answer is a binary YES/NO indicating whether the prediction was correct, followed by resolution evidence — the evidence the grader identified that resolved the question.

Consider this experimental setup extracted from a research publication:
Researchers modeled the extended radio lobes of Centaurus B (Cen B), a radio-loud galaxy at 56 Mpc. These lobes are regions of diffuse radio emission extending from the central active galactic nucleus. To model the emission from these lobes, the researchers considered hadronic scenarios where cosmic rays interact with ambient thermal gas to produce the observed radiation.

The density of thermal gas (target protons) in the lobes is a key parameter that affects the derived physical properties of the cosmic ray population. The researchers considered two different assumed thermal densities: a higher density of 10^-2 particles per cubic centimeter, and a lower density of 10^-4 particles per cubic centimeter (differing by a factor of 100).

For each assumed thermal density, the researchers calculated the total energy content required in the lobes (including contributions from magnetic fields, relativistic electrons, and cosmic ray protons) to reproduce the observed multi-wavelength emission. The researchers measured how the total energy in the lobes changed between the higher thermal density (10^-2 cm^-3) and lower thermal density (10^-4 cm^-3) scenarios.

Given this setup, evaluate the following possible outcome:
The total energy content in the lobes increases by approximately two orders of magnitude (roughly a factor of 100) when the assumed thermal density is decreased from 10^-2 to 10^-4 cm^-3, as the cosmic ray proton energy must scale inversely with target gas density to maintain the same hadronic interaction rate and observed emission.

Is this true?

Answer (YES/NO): NO